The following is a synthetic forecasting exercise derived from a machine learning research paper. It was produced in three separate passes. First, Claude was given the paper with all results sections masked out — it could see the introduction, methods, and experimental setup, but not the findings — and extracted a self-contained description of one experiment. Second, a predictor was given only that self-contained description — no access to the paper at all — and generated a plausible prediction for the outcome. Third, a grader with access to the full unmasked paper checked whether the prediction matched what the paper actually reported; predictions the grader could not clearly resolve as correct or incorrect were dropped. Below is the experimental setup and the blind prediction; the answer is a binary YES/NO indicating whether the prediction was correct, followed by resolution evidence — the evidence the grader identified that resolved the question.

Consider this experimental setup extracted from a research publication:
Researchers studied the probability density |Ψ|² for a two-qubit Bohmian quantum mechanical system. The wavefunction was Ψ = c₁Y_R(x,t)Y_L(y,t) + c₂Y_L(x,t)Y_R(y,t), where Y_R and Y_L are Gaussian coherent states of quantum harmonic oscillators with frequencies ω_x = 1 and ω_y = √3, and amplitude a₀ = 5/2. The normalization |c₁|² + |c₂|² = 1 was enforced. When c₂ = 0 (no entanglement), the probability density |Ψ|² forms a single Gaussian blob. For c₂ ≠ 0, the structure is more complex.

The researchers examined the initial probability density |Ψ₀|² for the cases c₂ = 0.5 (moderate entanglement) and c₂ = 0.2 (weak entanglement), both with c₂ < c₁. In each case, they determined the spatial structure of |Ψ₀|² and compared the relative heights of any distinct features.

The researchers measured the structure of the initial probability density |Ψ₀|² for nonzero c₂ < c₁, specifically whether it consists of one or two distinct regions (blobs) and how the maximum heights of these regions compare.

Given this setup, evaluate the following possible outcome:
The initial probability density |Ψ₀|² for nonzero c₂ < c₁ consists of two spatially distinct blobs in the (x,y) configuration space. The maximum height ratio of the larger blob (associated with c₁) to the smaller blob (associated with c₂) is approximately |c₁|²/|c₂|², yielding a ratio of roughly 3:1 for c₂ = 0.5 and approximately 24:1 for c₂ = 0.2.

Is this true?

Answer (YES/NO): NO